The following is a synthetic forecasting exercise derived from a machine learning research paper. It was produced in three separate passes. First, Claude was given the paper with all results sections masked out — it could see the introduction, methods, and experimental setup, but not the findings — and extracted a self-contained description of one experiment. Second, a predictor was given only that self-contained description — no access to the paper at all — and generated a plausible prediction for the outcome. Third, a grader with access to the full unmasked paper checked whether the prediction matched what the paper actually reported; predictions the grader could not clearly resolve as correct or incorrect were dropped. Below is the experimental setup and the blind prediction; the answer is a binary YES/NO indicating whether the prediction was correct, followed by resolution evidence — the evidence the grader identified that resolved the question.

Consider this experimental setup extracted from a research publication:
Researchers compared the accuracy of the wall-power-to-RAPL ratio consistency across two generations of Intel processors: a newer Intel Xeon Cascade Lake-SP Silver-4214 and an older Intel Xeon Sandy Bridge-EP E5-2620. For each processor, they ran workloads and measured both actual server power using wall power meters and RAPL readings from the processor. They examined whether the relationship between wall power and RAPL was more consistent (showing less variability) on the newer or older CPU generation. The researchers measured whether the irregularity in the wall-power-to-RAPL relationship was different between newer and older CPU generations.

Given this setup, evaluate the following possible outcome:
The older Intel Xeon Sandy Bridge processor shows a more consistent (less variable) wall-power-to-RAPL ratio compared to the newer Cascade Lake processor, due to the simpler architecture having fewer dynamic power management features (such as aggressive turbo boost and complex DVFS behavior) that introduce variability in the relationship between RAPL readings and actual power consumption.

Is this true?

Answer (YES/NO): NO